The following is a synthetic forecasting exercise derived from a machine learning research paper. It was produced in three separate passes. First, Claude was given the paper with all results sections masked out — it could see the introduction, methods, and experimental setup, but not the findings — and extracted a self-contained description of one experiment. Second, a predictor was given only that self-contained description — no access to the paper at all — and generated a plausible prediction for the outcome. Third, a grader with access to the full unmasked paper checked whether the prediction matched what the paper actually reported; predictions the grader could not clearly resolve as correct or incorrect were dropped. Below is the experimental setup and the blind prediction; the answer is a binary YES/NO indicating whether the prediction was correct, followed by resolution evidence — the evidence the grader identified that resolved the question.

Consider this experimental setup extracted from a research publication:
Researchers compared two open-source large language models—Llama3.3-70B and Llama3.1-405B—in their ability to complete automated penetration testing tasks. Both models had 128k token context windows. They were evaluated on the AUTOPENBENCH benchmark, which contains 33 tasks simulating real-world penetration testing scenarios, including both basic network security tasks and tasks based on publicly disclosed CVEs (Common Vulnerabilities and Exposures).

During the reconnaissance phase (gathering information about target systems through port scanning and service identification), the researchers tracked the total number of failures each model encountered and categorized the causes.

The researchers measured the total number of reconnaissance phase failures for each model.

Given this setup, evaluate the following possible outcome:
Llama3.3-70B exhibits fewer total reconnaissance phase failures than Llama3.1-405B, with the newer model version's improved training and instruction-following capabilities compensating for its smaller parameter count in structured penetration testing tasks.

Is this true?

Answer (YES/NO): YES